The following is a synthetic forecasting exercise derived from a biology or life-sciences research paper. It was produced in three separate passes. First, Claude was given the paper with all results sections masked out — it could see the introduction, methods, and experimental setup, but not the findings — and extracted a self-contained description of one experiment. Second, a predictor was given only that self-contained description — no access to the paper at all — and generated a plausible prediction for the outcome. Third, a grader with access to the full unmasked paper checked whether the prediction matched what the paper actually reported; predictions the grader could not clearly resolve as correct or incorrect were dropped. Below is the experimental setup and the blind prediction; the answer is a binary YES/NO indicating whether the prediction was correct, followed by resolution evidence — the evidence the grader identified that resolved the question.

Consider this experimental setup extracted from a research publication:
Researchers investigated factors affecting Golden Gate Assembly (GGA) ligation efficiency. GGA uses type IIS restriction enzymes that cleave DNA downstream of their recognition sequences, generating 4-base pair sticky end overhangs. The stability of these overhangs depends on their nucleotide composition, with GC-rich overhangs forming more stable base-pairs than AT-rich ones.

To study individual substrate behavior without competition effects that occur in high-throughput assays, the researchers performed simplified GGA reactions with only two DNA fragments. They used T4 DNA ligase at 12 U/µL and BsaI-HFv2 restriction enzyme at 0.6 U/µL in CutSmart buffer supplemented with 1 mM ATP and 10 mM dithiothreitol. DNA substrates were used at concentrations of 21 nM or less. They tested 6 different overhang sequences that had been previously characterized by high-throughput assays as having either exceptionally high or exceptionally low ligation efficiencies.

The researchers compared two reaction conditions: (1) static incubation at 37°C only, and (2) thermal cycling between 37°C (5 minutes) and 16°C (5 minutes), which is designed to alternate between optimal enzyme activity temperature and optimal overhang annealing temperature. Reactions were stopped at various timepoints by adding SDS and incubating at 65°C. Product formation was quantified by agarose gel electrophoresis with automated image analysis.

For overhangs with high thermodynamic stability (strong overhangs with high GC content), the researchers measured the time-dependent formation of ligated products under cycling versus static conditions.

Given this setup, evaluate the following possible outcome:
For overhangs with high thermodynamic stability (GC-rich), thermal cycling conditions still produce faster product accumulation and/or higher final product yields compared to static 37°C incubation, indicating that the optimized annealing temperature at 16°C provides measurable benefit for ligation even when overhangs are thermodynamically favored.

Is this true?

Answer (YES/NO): NO